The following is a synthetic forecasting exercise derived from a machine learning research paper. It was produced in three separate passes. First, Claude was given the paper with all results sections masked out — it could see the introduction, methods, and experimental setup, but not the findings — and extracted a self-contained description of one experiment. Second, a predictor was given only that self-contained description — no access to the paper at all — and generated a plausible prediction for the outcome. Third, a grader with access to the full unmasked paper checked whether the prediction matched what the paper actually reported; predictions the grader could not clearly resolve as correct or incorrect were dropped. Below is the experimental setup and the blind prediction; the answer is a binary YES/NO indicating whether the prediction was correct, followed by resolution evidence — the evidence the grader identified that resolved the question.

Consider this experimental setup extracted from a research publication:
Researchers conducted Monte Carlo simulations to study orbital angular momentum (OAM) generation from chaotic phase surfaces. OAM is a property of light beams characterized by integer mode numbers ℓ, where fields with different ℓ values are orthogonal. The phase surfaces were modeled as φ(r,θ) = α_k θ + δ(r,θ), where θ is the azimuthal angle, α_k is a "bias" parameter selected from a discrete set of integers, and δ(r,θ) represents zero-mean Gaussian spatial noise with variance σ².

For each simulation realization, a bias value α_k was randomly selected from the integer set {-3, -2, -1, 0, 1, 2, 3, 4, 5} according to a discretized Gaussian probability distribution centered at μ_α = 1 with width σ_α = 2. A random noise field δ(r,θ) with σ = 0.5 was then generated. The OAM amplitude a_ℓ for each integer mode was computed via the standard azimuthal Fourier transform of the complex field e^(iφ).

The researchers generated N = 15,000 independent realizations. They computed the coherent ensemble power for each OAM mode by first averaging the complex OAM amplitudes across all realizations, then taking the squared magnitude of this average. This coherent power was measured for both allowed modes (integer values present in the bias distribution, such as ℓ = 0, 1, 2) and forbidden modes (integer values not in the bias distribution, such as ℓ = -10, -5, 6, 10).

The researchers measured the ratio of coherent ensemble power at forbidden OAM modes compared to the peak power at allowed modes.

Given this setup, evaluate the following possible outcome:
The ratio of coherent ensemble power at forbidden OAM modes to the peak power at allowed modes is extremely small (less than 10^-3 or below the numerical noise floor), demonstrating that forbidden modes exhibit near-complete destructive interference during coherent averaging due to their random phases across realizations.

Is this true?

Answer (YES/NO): YES